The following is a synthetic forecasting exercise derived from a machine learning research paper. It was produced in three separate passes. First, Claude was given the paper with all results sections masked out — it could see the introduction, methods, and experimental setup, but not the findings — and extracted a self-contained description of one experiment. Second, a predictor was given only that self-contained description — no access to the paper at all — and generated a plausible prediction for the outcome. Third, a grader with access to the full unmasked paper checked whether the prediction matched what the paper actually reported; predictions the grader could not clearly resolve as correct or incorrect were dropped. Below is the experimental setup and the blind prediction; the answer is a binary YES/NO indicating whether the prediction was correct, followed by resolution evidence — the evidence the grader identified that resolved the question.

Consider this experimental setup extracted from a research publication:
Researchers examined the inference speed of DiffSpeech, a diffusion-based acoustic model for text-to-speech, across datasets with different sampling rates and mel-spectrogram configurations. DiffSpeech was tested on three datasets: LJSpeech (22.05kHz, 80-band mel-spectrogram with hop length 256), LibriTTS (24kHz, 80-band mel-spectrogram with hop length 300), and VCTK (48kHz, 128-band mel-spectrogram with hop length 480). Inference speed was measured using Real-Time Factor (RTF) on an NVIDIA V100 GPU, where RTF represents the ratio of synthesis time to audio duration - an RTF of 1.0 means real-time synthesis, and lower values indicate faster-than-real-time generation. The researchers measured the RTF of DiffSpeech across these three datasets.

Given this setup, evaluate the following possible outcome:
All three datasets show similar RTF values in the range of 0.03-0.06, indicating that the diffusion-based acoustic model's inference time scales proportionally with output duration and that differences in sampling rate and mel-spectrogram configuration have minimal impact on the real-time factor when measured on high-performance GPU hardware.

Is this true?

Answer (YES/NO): NO